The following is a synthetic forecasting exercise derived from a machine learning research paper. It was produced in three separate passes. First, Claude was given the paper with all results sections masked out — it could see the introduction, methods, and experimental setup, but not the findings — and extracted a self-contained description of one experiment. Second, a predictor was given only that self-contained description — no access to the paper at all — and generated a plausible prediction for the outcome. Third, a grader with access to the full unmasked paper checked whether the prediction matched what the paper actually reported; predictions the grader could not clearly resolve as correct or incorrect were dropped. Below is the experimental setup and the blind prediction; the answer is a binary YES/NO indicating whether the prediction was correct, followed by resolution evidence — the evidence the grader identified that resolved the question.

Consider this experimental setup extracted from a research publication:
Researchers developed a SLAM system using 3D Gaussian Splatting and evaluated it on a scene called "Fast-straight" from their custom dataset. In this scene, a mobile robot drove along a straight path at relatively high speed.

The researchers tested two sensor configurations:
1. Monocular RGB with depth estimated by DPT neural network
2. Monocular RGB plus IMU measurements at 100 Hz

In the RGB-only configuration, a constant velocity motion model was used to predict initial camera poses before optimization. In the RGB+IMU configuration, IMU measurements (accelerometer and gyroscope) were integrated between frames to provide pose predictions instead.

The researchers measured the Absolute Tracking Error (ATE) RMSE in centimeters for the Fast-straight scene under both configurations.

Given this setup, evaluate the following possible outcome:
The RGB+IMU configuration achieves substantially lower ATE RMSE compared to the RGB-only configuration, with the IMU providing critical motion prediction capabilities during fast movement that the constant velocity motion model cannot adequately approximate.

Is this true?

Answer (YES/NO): YES